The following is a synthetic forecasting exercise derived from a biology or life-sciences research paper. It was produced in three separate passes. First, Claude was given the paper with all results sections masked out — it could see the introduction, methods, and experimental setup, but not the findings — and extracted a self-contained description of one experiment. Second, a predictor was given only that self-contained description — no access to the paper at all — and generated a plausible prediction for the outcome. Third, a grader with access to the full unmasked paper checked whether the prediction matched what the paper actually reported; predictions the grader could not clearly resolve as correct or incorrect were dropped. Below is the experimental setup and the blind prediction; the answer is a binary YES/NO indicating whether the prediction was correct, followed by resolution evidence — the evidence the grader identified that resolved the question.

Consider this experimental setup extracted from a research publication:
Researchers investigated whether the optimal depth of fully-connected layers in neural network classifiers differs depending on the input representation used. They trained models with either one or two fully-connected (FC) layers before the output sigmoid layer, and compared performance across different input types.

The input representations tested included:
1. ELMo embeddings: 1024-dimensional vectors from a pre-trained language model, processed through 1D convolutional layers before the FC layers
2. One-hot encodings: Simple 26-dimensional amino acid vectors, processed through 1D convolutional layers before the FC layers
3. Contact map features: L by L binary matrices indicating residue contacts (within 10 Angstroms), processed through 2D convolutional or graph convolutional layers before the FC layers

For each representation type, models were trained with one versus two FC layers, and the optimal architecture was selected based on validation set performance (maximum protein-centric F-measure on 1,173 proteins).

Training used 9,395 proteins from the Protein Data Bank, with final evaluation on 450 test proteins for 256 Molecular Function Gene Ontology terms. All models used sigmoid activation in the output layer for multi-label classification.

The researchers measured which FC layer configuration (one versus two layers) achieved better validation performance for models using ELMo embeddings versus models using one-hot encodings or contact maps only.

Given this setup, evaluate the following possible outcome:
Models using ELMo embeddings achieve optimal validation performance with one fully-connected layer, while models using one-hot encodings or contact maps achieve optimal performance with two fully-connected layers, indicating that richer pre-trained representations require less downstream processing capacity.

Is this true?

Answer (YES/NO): YES